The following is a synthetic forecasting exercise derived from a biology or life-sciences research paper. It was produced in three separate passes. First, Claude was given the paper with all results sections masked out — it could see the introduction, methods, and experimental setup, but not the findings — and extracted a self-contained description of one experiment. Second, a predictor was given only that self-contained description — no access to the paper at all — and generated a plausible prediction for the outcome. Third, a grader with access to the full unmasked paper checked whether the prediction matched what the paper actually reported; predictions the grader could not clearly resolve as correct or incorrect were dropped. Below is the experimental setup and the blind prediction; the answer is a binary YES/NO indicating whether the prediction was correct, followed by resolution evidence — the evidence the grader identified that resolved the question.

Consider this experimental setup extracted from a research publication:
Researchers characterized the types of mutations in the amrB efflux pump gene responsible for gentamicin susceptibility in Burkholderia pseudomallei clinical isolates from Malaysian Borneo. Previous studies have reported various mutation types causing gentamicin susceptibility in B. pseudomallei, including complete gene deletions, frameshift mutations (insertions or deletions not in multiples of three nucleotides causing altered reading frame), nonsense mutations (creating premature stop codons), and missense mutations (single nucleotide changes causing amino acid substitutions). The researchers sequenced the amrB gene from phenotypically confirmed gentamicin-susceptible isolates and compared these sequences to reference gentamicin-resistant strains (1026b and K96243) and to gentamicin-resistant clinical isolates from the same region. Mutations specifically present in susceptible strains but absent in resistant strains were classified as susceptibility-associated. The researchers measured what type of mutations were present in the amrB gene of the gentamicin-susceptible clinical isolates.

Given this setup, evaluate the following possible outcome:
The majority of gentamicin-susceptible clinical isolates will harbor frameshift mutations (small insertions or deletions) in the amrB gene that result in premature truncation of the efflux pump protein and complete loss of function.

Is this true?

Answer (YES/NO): NO